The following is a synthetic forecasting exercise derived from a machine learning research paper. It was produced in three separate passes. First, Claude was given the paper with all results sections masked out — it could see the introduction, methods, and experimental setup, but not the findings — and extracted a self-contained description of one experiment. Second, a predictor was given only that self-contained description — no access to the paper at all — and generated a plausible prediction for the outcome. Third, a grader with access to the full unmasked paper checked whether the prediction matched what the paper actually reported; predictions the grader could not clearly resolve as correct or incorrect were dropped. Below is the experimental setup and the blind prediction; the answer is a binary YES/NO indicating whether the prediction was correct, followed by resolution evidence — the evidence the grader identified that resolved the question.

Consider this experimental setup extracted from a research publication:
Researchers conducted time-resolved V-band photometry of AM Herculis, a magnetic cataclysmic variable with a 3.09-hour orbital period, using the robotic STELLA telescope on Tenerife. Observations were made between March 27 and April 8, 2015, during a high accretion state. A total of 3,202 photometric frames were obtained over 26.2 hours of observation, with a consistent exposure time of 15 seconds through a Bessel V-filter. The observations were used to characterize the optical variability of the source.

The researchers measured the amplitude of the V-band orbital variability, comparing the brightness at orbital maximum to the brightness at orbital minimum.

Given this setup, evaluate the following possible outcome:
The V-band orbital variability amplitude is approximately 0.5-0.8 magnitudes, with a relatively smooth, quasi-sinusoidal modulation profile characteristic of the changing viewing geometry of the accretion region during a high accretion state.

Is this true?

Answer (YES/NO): NO